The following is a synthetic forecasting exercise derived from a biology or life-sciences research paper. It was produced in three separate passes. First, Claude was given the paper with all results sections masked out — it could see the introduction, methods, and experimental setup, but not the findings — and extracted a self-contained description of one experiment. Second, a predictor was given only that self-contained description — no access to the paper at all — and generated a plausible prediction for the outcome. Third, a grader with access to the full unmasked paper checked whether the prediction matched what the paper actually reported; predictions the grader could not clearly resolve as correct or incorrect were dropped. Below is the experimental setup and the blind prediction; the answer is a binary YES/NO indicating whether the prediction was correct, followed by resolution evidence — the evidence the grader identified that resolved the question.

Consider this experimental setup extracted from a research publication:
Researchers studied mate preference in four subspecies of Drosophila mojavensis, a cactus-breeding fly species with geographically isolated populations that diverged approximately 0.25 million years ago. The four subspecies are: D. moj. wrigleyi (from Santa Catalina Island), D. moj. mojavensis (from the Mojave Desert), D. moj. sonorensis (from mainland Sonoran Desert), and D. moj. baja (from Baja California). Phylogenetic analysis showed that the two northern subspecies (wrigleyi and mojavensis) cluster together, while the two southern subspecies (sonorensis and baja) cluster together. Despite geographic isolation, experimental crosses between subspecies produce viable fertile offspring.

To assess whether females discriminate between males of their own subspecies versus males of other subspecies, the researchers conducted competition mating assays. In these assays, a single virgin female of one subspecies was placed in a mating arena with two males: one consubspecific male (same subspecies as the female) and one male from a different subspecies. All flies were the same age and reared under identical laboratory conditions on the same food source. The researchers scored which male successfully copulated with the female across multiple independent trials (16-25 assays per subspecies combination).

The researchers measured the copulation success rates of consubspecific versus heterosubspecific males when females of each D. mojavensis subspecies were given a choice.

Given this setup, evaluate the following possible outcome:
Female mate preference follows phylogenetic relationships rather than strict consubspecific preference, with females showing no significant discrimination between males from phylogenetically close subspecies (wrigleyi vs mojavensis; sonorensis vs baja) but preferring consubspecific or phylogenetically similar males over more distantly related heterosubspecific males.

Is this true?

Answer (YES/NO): NO